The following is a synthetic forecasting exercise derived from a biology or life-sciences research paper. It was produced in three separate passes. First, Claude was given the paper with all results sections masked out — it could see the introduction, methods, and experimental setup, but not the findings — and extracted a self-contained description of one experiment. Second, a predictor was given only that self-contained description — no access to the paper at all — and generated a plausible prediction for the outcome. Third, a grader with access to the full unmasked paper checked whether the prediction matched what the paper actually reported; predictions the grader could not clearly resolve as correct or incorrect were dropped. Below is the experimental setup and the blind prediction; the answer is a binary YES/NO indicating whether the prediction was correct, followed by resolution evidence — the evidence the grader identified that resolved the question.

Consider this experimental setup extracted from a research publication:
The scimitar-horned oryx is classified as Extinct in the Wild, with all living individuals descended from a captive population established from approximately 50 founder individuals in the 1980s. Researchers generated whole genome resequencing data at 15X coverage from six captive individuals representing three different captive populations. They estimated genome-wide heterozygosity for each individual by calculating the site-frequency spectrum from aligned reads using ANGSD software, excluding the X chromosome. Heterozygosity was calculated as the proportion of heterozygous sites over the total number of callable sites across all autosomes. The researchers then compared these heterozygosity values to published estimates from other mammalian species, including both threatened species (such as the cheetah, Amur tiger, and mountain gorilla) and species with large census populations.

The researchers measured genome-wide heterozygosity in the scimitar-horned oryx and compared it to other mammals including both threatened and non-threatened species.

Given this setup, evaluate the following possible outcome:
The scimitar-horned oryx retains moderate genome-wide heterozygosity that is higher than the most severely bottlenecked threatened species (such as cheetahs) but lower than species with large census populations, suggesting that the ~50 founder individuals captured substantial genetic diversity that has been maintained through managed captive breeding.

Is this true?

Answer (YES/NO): YES